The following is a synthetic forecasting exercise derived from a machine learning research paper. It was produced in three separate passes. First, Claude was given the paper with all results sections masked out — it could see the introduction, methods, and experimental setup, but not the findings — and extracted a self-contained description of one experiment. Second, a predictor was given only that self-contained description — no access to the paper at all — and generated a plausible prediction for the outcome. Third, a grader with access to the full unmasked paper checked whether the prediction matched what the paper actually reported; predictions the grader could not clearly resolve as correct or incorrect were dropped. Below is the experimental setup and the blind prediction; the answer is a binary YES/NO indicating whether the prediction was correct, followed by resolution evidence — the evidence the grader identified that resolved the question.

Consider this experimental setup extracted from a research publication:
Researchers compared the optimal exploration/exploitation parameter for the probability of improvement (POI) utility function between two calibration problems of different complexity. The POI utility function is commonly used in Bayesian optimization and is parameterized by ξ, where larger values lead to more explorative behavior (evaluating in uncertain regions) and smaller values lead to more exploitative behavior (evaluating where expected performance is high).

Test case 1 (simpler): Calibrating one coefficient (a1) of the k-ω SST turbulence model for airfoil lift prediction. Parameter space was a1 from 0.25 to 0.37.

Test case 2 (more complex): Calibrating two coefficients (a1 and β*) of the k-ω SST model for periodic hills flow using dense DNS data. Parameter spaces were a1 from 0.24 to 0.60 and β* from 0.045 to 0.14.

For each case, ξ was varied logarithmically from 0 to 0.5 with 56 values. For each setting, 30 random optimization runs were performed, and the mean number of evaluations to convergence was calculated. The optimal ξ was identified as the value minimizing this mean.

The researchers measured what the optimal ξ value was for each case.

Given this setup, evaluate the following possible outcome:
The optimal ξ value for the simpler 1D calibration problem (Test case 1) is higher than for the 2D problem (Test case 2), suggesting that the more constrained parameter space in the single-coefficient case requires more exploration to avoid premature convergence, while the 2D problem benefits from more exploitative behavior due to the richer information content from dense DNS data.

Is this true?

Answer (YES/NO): NO